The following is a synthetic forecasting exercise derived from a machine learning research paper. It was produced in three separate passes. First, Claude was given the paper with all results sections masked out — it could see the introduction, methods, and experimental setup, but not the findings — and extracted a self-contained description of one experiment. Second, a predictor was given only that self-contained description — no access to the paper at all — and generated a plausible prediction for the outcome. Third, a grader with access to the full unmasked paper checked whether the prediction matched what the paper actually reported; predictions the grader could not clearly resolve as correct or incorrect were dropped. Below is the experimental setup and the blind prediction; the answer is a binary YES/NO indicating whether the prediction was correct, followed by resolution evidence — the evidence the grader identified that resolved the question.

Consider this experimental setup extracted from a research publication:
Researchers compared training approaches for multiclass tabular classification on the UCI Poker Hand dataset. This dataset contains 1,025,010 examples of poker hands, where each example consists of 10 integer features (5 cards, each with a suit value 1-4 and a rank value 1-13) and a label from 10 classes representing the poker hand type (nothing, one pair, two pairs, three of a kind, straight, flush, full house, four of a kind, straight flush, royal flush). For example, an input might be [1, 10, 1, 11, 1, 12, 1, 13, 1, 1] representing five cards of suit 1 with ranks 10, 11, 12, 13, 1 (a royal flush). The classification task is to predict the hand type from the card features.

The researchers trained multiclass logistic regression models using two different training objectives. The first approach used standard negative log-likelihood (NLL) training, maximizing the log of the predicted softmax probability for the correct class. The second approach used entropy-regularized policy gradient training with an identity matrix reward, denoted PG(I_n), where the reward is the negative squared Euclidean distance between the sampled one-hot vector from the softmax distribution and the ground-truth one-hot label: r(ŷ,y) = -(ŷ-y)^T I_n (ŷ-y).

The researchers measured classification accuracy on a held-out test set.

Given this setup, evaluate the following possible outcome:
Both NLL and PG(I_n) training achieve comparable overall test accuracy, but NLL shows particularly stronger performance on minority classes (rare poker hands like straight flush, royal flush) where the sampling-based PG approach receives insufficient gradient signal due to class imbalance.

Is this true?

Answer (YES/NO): NO